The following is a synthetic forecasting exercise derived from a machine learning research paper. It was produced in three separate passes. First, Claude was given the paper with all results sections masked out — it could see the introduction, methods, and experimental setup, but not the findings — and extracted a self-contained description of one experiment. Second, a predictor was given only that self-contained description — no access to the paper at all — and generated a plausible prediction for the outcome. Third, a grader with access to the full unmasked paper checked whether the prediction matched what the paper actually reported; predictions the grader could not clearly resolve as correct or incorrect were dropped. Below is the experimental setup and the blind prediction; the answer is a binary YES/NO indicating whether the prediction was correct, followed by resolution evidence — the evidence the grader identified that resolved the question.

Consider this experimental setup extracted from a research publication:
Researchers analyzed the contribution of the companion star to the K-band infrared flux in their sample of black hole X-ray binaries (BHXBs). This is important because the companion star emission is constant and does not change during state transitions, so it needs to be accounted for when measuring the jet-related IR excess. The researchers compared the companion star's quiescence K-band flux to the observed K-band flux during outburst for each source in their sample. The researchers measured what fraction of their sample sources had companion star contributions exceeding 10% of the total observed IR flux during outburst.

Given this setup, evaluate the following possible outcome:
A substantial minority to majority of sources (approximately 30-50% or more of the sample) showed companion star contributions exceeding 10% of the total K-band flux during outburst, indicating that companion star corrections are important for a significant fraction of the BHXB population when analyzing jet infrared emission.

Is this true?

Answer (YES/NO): NO